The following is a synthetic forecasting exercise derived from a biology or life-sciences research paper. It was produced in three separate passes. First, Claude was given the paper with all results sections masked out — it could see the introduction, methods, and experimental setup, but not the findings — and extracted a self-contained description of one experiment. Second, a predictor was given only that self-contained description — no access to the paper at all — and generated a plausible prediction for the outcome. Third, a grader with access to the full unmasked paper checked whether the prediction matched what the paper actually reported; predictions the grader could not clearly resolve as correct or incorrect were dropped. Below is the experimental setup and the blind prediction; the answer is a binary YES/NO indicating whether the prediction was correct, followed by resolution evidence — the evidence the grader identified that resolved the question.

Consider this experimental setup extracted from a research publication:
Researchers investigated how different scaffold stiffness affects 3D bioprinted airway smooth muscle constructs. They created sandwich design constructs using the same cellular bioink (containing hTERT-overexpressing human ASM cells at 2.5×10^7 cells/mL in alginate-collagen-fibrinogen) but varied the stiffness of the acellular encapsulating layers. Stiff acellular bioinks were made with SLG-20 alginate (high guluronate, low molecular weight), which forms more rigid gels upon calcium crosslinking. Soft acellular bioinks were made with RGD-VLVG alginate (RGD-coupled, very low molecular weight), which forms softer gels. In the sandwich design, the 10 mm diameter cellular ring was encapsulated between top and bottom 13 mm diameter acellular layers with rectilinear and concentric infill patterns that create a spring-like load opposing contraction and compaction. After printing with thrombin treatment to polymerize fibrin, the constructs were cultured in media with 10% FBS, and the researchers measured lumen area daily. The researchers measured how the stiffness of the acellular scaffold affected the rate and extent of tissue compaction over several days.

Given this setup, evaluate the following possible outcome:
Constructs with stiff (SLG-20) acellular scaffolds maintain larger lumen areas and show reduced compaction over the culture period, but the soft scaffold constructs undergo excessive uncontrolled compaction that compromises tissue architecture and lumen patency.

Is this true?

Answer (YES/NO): NO